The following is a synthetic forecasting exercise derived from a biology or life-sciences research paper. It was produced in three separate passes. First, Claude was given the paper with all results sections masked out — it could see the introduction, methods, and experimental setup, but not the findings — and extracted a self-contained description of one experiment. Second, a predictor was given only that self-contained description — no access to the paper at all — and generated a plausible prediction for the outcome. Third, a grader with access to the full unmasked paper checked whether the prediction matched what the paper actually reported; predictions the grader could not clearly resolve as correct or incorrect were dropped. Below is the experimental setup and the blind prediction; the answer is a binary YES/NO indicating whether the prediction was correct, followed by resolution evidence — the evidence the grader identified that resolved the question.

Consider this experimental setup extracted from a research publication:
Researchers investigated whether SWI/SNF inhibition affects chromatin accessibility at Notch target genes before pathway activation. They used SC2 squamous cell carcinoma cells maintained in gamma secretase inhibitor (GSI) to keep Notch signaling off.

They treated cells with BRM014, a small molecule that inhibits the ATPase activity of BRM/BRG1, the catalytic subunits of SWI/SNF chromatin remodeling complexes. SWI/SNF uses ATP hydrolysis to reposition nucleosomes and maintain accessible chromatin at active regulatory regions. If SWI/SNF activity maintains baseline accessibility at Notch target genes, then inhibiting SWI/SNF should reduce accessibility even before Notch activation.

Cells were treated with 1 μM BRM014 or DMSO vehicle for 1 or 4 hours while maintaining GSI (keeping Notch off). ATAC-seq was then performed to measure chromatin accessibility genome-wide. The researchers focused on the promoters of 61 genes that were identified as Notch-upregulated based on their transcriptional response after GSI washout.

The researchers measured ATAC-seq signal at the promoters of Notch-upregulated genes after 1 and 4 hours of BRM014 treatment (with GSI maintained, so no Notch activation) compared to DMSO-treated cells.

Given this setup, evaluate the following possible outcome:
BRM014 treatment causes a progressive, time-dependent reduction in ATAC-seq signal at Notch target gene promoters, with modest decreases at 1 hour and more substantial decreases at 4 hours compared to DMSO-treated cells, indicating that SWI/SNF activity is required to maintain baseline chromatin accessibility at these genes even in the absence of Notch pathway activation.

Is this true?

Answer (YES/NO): NO